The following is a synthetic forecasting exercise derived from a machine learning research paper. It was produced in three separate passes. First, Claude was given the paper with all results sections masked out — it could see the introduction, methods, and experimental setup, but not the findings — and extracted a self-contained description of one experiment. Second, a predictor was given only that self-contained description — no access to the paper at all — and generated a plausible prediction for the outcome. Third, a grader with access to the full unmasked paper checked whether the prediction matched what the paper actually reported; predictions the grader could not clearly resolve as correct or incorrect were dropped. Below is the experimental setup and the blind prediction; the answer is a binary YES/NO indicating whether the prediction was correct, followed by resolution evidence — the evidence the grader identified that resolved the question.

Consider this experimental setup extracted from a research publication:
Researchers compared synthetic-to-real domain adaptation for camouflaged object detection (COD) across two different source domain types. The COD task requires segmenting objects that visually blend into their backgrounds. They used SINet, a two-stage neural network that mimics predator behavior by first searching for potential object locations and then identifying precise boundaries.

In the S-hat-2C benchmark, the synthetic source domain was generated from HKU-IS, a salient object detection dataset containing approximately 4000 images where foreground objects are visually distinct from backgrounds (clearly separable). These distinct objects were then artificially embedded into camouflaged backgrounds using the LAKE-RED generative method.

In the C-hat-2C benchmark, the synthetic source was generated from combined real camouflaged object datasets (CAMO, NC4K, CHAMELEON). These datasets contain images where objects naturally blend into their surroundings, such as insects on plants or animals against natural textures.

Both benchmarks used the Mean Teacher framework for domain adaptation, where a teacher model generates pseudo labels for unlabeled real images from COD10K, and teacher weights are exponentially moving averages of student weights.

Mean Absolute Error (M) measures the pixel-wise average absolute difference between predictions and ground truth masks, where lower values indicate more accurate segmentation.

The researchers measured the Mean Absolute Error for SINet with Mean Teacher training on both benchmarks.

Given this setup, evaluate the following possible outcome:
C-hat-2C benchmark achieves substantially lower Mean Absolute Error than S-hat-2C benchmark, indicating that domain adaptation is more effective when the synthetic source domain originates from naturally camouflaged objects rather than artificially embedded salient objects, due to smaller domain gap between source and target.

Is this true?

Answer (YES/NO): YES